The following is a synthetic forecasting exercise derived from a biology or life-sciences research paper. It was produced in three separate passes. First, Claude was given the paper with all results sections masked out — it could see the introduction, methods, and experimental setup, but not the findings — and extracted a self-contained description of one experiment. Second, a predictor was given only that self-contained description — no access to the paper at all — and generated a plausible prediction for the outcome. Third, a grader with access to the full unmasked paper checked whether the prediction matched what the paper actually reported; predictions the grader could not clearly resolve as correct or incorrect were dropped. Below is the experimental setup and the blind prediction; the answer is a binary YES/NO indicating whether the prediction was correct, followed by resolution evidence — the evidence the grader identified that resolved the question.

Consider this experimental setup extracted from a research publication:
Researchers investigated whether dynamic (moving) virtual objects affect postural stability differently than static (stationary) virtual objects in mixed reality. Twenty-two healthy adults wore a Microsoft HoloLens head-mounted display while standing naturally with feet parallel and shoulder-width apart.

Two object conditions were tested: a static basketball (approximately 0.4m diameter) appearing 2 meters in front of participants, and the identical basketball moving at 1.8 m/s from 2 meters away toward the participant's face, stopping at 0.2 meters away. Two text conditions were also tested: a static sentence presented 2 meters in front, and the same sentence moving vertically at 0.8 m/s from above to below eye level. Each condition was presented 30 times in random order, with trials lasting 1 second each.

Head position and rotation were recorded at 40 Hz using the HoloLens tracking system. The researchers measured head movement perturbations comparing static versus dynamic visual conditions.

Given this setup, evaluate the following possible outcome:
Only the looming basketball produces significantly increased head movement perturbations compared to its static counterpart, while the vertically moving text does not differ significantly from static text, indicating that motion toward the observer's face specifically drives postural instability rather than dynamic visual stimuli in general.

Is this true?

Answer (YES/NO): NO